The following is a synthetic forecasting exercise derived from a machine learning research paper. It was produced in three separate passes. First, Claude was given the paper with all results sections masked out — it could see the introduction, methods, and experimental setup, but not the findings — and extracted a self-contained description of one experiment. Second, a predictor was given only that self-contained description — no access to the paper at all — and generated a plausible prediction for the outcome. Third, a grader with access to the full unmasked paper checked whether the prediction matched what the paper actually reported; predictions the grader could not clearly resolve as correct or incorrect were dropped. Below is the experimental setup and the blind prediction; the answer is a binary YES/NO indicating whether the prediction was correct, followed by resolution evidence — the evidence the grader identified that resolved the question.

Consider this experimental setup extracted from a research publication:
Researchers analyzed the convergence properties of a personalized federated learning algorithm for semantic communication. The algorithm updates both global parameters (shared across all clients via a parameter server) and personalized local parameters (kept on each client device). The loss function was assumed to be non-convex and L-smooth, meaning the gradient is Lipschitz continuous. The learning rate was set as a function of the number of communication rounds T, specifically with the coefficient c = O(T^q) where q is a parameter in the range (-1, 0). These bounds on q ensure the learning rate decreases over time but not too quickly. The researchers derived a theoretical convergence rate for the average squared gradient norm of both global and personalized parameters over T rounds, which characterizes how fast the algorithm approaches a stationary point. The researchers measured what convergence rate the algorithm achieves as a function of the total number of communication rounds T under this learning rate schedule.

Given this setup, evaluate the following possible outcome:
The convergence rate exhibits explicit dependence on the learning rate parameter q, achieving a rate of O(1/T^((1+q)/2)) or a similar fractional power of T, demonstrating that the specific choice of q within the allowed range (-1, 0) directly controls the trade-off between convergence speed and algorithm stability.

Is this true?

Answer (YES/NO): NO